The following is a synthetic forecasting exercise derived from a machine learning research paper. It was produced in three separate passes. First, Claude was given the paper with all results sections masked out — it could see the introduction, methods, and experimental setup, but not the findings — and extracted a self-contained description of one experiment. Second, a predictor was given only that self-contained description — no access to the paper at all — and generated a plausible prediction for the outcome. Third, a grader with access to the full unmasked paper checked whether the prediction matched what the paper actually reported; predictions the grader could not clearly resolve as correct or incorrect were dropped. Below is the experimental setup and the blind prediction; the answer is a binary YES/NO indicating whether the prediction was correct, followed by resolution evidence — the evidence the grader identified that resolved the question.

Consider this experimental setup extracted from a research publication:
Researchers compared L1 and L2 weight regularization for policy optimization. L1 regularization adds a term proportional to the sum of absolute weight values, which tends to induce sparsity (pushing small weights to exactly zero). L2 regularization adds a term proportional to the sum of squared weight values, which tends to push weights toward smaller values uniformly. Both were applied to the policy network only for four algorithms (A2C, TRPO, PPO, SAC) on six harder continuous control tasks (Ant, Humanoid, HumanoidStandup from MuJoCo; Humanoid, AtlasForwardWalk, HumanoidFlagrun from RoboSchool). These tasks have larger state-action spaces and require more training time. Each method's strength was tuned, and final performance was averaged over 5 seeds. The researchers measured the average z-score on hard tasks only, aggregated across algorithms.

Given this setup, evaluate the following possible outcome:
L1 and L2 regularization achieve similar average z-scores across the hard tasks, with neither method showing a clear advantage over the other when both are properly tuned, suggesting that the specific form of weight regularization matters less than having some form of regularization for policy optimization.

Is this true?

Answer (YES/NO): NO